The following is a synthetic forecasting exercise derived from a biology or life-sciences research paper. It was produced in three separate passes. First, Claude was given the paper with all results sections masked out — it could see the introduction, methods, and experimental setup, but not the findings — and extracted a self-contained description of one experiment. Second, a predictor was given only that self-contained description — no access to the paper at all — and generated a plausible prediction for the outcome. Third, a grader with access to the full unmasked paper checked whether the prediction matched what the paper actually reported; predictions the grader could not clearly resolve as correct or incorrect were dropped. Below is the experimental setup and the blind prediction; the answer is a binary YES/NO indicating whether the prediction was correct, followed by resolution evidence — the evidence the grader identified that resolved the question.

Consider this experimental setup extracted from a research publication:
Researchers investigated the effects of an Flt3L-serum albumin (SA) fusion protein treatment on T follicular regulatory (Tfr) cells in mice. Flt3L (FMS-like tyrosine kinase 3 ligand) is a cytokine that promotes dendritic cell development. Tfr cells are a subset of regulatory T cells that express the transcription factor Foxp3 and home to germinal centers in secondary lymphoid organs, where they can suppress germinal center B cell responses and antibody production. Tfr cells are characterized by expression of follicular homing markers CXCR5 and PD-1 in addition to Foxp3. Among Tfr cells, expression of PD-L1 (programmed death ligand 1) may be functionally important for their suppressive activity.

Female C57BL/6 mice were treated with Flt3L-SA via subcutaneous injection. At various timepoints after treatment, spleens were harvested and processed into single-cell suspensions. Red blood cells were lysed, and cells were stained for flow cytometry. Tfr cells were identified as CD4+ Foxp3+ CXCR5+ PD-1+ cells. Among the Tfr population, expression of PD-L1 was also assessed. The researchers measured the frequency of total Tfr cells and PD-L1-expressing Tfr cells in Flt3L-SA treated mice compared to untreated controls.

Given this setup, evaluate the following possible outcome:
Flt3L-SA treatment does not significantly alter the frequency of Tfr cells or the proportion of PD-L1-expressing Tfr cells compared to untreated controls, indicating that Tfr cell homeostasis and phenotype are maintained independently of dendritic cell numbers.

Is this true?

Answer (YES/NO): NO